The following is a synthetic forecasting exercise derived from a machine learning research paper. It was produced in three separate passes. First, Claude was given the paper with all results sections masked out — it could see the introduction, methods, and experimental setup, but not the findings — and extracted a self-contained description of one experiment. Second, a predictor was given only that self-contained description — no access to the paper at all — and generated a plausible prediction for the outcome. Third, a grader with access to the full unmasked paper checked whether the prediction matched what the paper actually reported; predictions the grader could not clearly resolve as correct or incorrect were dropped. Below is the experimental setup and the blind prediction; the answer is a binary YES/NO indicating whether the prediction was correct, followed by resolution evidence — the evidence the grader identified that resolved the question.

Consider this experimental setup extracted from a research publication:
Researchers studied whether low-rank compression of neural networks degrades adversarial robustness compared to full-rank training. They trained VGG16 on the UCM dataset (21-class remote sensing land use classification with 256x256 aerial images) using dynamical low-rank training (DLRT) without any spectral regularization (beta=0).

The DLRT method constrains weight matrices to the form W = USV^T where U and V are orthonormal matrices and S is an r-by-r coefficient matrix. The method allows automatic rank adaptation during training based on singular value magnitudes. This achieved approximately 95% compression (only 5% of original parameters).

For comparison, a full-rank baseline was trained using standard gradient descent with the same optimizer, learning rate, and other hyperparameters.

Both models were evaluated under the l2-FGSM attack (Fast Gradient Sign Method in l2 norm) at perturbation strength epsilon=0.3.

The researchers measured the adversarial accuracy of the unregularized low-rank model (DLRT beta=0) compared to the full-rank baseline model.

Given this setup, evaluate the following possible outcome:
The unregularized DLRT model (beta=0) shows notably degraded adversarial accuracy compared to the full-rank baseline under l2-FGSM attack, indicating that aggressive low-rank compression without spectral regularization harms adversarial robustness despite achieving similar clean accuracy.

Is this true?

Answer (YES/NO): YES